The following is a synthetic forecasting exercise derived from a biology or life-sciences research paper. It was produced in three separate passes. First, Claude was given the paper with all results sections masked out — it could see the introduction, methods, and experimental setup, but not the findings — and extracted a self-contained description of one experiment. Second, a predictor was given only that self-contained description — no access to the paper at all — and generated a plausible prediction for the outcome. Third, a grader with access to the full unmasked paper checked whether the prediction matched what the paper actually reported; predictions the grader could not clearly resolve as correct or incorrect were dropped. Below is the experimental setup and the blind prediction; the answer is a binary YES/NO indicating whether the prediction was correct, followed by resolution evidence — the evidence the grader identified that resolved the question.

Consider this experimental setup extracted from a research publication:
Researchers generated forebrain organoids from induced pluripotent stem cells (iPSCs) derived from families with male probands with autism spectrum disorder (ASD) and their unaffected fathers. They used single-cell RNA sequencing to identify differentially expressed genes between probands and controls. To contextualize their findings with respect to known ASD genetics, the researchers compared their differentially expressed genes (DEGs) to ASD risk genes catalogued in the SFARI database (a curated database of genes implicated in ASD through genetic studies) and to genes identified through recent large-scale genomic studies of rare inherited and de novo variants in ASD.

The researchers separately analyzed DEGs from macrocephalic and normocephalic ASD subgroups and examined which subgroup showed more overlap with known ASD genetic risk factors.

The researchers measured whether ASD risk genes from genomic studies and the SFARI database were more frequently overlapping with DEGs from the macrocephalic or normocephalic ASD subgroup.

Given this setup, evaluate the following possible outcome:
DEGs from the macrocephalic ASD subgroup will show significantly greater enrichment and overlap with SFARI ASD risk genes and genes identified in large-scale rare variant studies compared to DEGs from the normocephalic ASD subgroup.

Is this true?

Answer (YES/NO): YES